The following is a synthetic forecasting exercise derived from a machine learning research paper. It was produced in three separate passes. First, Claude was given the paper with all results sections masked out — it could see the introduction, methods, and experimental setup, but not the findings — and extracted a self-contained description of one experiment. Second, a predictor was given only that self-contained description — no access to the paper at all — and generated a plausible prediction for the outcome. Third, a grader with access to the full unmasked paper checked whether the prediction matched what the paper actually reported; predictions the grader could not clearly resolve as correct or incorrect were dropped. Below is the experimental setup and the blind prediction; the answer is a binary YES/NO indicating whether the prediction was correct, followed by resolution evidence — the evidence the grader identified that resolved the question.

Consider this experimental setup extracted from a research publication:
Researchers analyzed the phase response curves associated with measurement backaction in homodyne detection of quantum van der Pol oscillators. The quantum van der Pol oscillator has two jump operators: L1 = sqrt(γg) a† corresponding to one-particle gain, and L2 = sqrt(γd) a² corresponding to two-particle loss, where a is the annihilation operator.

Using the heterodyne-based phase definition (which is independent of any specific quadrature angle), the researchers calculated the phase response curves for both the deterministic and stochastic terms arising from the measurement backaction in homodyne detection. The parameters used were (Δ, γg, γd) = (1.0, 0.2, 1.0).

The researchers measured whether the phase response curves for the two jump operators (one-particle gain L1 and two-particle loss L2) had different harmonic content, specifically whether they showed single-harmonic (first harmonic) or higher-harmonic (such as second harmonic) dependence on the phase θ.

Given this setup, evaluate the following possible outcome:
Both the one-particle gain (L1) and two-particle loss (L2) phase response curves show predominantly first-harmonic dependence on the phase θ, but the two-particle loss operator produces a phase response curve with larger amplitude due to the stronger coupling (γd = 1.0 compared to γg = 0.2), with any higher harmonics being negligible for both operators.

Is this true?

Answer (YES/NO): NO